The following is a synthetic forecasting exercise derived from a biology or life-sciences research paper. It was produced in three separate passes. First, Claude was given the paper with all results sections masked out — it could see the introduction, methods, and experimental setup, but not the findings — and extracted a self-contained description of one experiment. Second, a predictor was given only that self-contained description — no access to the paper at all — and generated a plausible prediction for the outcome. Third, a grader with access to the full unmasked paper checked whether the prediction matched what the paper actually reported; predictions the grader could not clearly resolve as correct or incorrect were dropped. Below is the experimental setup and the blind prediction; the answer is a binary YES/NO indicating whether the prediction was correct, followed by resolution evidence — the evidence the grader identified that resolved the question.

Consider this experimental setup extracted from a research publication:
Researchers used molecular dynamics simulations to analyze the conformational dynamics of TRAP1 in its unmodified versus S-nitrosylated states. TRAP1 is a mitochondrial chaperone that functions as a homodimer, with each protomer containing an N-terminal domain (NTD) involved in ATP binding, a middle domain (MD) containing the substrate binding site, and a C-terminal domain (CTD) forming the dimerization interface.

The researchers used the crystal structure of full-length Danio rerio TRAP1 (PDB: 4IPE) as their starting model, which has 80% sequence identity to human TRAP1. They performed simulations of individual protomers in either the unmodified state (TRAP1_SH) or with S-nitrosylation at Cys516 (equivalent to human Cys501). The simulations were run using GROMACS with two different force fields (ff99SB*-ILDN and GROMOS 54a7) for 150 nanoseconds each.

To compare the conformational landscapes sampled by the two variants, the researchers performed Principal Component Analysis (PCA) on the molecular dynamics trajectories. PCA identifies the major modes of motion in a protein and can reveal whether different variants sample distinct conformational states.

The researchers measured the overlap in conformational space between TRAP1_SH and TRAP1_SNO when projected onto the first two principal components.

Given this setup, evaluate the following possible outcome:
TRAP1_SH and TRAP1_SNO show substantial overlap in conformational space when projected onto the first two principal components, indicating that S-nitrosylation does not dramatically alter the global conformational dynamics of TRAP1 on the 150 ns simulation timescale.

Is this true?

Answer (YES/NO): NO